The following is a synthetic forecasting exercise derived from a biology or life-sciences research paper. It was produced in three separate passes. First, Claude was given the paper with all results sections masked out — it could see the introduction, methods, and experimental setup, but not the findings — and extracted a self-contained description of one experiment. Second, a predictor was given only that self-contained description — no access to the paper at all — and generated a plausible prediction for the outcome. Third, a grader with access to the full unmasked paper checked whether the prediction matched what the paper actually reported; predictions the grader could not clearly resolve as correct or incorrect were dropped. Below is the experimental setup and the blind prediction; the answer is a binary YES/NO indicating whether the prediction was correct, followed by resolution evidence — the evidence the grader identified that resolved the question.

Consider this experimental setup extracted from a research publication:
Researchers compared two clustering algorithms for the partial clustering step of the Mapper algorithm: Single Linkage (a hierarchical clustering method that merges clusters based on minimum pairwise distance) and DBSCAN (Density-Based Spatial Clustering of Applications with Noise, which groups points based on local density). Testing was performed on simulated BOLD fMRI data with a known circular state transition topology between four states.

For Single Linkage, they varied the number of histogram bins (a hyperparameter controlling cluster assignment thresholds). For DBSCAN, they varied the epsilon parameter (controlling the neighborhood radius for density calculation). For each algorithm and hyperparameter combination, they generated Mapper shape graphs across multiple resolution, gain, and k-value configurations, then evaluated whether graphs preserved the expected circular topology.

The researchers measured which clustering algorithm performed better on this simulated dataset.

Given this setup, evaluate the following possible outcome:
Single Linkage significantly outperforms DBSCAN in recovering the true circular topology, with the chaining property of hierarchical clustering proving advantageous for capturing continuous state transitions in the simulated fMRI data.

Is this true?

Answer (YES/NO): NO